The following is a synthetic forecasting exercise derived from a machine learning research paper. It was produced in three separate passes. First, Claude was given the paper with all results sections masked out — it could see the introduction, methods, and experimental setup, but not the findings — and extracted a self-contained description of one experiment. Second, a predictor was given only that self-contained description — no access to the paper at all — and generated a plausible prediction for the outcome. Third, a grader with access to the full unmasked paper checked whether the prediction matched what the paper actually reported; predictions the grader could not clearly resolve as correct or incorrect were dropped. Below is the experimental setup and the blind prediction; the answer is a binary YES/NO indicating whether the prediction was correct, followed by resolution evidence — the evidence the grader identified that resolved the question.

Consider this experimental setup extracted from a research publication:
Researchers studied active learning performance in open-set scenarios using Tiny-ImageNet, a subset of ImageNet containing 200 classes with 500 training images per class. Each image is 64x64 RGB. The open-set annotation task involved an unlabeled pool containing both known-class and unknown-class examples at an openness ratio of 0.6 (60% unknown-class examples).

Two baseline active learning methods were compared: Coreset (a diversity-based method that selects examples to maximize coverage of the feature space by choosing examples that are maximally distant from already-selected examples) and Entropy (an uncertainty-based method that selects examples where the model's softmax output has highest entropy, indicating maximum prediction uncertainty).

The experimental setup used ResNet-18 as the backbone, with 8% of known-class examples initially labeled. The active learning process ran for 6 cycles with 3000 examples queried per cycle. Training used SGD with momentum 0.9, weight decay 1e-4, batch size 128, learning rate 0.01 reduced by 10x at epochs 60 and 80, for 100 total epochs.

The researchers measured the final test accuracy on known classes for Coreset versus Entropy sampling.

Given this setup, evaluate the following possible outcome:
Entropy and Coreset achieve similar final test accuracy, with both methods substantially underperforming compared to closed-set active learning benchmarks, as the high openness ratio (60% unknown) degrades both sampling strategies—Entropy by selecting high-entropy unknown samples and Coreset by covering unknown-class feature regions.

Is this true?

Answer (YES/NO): NO